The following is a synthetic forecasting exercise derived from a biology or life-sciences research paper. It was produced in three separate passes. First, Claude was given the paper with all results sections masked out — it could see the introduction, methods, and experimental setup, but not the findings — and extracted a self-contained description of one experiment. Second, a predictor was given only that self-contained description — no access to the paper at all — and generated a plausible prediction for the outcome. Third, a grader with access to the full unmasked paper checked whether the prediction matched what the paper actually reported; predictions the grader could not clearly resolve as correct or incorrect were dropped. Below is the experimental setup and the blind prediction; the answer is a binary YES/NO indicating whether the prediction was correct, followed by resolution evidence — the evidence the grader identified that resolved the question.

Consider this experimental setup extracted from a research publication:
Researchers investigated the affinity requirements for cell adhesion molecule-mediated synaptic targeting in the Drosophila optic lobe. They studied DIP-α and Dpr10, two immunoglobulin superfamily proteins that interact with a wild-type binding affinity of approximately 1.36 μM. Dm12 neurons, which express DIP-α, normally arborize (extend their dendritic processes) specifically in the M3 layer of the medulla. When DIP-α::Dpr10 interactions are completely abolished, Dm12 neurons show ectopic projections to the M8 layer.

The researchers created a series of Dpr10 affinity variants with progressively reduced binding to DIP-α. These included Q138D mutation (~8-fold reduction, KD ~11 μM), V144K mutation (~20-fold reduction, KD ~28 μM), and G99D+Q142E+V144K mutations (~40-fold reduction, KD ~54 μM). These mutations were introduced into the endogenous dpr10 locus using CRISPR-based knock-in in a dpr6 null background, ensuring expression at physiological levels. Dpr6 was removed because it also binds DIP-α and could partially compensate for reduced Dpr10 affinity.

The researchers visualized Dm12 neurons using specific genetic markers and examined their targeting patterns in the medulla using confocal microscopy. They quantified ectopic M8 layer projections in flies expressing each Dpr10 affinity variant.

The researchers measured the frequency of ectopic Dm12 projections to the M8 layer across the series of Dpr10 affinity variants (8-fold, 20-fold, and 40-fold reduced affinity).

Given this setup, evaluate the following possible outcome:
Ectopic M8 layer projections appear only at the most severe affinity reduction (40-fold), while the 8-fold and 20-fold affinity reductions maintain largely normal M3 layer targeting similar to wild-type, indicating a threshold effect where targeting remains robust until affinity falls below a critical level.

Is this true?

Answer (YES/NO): NO